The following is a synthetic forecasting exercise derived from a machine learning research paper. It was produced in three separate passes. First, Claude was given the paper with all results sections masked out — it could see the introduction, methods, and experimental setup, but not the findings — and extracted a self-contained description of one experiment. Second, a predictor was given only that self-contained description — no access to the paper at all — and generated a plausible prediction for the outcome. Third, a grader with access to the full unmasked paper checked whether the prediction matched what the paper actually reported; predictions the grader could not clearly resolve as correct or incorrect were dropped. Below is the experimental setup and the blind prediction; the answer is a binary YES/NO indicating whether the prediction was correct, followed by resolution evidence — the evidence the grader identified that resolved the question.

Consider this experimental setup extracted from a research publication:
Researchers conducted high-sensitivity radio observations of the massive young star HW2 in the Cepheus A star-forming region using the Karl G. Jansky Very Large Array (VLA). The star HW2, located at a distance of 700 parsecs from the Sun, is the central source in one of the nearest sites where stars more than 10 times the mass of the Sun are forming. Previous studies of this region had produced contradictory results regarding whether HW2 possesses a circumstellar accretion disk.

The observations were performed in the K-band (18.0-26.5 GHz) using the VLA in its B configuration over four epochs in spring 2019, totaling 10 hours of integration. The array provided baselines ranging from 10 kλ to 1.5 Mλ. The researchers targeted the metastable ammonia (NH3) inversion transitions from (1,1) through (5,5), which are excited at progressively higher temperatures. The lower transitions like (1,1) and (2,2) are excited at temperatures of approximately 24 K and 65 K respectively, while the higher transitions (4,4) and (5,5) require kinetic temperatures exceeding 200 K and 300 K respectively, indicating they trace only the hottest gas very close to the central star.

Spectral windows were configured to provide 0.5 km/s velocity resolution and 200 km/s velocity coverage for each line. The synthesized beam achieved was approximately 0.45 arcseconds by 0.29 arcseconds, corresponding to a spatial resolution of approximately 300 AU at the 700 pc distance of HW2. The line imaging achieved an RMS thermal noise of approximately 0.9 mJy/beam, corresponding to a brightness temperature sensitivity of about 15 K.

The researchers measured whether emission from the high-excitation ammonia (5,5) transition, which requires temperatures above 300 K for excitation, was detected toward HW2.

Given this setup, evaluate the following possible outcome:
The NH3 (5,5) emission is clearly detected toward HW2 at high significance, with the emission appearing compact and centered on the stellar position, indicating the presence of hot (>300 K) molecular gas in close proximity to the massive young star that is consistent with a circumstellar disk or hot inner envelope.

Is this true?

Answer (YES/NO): NO